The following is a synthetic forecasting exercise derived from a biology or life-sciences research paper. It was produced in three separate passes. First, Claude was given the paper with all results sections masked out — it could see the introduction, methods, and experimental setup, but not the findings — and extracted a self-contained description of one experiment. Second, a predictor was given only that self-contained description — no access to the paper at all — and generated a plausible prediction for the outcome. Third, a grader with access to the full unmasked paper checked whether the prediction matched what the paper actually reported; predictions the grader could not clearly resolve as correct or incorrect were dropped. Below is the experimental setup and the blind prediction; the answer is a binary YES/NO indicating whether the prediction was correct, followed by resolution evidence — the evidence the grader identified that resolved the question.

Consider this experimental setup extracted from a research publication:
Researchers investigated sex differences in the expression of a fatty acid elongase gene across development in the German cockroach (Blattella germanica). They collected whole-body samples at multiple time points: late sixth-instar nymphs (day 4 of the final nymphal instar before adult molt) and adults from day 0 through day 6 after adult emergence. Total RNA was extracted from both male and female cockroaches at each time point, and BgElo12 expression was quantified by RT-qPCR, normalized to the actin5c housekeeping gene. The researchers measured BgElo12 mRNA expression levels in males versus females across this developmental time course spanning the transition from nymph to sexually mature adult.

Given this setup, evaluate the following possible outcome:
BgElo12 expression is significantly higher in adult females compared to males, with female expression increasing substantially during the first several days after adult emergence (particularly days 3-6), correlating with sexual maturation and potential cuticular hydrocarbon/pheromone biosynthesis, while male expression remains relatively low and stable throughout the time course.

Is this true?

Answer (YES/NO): YES